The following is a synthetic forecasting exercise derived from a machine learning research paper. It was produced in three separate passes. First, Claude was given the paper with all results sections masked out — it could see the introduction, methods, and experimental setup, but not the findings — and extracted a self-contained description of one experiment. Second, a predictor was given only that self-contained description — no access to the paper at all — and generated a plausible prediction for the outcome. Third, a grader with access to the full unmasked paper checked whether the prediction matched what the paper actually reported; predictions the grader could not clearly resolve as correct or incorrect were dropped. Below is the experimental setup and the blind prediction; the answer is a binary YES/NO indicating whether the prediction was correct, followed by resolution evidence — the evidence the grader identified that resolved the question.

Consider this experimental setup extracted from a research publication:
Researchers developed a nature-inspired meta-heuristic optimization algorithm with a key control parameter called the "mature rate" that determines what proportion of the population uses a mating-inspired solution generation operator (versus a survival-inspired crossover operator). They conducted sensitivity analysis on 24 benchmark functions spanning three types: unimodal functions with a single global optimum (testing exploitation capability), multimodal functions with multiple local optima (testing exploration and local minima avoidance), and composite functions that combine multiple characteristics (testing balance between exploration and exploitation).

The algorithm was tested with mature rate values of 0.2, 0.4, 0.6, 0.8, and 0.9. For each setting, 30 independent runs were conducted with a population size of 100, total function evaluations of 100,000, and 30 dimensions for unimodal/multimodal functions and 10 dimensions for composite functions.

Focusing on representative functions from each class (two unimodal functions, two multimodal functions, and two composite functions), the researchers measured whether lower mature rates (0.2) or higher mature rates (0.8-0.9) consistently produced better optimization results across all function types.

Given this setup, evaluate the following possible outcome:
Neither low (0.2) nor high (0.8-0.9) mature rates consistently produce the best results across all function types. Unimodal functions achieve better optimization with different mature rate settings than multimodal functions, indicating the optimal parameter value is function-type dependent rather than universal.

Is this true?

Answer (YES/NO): NO